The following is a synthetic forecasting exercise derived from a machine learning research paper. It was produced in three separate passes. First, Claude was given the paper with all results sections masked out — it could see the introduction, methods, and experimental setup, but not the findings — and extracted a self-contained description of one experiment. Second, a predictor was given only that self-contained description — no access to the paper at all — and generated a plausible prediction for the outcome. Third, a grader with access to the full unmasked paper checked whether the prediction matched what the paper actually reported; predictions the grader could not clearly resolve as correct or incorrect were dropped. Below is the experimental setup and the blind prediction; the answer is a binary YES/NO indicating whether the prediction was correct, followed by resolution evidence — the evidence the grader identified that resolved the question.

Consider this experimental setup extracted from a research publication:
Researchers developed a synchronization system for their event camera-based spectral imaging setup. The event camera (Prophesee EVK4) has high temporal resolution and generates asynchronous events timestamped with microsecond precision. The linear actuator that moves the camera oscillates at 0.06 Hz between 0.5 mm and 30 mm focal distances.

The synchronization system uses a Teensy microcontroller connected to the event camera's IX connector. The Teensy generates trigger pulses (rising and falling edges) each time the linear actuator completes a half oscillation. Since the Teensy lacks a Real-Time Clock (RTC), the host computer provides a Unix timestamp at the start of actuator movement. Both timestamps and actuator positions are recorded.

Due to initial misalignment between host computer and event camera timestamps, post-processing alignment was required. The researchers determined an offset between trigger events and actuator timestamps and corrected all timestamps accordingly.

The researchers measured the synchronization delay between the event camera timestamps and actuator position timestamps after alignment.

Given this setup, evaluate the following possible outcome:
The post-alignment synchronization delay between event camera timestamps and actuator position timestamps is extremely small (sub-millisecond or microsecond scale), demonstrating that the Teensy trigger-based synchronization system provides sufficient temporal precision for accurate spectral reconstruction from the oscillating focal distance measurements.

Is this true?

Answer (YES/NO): NO